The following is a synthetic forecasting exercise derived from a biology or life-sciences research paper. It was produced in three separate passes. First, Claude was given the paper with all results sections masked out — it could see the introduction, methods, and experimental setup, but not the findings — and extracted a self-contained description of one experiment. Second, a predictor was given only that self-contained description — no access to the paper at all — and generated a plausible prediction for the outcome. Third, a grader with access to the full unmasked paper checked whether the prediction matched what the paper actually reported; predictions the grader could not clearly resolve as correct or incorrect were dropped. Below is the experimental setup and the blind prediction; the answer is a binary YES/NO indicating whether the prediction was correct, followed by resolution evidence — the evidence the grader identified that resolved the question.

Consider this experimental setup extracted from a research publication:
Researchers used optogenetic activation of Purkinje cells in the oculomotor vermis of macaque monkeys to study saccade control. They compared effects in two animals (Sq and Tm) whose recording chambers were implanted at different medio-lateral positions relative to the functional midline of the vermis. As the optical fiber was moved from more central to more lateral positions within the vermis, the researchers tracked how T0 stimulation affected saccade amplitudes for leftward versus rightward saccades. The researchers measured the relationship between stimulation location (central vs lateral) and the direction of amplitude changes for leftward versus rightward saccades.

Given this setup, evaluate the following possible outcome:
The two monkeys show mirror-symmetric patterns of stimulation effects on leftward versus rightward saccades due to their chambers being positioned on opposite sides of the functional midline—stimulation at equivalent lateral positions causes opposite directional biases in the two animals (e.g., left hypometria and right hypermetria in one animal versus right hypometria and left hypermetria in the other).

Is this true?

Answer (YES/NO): YES